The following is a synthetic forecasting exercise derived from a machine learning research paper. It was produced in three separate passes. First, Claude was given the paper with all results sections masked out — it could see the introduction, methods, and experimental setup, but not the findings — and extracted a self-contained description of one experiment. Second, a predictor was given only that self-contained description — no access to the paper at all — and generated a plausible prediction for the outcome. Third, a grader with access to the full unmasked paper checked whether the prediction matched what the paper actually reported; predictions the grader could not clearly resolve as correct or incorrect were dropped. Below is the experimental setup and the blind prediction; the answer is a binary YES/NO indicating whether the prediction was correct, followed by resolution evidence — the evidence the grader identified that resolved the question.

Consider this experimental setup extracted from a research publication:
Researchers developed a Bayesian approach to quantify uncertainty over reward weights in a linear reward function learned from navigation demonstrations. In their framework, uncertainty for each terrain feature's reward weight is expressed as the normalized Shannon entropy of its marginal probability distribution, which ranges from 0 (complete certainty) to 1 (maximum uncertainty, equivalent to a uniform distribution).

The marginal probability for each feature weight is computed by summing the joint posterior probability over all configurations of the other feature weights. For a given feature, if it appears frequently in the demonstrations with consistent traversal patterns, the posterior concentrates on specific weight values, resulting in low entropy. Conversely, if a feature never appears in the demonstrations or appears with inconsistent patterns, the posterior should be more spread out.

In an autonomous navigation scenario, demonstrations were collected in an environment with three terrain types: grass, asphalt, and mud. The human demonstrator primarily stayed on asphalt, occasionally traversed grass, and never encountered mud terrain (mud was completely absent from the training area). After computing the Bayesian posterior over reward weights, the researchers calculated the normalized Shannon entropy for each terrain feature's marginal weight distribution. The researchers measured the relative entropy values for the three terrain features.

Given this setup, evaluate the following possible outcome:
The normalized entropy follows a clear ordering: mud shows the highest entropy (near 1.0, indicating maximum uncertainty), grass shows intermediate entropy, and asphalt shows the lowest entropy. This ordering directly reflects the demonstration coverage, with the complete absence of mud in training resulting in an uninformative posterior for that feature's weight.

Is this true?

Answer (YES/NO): NO